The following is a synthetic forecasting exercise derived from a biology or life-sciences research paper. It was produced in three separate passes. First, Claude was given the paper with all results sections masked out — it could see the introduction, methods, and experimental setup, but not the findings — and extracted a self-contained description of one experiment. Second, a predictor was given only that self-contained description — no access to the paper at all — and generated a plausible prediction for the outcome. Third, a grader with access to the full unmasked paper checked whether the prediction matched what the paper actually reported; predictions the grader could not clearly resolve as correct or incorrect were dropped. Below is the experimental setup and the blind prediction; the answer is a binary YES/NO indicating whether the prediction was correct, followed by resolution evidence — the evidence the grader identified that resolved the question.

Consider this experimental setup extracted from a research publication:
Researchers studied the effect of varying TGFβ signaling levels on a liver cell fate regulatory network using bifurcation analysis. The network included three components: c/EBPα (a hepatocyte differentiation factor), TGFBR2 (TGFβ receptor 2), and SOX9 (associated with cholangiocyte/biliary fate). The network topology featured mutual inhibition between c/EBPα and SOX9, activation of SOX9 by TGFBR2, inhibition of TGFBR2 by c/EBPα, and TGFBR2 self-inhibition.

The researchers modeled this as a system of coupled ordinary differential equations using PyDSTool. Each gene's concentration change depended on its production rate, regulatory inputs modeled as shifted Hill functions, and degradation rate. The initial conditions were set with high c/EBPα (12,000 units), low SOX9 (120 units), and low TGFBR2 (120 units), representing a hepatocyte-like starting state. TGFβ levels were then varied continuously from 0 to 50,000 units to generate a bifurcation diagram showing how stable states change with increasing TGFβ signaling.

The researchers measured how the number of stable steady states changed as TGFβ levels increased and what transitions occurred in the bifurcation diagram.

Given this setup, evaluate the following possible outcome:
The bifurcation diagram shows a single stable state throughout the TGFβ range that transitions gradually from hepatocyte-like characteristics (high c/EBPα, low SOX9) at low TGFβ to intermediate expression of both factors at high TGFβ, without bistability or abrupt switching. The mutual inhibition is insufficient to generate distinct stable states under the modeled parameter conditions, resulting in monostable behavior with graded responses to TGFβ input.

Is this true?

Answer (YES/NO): NO